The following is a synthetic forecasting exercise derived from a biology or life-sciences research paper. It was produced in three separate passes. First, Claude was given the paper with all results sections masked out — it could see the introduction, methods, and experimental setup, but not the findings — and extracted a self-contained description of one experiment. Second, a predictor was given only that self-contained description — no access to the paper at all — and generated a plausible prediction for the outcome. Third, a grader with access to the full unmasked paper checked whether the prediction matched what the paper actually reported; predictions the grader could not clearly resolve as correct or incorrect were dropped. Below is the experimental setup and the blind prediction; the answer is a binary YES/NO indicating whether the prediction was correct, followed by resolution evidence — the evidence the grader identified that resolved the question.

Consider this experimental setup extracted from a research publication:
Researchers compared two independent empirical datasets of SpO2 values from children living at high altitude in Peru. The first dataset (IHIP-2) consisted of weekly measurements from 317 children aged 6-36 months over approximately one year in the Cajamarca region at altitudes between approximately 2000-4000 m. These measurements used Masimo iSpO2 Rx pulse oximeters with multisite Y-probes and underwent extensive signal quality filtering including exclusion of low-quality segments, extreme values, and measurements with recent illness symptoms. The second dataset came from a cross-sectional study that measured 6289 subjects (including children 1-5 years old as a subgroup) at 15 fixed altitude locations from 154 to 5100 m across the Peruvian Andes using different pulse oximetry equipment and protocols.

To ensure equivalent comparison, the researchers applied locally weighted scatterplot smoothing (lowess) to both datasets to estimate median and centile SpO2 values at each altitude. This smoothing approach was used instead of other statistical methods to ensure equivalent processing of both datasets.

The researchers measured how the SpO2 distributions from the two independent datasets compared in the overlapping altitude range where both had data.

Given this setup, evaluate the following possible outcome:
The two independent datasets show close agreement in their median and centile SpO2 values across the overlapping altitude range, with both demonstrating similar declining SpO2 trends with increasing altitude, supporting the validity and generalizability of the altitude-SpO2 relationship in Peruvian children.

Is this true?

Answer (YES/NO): YES